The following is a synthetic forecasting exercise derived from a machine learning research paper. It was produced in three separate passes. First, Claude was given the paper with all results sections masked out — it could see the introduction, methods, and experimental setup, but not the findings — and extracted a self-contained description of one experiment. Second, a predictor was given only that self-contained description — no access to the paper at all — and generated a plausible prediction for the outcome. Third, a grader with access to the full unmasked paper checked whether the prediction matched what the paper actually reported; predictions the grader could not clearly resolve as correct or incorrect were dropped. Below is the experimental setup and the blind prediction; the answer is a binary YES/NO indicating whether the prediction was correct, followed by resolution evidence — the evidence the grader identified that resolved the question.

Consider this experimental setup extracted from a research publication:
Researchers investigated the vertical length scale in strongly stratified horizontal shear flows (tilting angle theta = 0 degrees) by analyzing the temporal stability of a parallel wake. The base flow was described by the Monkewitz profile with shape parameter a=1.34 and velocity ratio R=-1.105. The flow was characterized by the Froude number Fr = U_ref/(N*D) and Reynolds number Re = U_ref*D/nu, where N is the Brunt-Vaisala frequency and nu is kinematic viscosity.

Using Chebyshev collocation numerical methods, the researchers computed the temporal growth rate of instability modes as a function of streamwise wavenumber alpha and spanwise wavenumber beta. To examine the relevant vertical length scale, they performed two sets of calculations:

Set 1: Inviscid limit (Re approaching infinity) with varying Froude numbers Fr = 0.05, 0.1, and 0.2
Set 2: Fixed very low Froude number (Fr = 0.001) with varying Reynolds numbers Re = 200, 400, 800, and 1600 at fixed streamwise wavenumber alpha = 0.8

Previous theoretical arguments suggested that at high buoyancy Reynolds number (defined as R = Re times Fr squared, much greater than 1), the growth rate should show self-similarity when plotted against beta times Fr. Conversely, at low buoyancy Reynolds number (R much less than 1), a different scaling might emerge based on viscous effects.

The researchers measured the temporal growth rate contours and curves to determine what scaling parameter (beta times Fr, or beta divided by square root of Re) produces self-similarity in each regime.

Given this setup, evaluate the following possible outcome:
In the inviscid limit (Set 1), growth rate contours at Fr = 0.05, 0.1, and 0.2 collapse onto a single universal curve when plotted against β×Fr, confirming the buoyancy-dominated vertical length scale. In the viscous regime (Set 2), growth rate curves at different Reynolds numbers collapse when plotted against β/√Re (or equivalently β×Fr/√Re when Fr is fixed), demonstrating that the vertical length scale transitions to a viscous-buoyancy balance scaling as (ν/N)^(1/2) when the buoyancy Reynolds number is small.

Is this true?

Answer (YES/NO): YES